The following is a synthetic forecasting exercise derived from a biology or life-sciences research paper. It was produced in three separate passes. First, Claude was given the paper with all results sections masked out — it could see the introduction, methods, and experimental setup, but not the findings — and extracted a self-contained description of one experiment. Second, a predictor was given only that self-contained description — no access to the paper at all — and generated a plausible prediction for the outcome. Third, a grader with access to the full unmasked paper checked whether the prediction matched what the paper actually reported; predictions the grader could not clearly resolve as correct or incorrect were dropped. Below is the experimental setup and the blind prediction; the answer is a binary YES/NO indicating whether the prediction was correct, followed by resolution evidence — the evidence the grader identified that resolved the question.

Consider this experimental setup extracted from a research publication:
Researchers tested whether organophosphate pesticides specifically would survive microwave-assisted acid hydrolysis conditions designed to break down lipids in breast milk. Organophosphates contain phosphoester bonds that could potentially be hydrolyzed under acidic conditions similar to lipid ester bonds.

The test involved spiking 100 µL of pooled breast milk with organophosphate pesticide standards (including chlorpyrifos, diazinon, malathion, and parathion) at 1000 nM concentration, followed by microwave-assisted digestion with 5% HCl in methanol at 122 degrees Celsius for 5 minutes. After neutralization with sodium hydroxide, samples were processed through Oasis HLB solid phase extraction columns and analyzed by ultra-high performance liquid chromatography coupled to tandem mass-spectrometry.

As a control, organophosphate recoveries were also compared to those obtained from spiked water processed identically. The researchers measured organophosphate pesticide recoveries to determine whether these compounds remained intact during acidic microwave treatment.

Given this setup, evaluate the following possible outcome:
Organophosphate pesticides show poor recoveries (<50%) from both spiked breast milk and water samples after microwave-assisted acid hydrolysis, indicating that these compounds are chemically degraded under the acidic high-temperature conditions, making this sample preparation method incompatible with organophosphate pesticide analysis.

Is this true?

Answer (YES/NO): NO